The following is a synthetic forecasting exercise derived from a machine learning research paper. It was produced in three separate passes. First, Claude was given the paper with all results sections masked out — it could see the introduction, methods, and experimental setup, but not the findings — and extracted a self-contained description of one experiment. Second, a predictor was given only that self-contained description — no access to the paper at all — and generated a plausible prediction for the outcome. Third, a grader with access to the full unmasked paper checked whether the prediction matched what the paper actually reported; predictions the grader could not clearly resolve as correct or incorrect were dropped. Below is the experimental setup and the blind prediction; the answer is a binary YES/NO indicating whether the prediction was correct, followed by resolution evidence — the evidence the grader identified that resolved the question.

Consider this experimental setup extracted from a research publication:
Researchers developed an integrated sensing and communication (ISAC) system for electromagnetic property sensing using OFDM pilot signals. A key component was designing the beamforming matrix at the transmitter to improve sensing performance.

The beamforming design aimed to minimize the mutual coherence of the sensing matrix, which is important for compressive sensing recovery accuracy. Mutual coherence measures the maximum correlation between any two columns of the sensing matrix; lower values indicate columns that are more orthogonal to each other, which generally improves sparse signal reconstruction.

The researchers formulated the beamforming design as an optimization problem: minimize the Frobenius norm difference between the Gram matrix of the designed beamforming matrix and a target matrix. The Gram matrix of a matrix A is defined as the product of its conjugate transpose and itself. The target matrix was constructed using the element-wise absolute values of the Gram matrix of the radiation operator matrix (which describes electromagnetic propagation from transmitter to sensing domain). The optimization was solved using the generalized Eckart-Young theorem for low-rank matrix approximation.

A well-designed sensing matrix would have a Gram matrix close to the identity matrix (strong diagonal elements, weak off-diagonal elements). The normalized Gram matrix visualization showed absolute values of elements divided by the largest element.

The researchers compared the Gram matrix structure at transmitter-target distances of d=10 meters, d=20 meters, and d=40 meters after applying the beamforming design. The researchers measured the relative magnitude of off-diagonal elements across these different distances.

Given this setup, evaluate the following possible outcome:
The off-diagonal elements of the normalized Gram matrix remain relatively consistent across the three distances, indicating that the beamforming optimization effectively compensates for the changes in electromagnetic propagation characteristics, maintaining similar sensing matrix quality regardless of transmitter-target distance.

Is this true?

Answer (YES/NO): NO